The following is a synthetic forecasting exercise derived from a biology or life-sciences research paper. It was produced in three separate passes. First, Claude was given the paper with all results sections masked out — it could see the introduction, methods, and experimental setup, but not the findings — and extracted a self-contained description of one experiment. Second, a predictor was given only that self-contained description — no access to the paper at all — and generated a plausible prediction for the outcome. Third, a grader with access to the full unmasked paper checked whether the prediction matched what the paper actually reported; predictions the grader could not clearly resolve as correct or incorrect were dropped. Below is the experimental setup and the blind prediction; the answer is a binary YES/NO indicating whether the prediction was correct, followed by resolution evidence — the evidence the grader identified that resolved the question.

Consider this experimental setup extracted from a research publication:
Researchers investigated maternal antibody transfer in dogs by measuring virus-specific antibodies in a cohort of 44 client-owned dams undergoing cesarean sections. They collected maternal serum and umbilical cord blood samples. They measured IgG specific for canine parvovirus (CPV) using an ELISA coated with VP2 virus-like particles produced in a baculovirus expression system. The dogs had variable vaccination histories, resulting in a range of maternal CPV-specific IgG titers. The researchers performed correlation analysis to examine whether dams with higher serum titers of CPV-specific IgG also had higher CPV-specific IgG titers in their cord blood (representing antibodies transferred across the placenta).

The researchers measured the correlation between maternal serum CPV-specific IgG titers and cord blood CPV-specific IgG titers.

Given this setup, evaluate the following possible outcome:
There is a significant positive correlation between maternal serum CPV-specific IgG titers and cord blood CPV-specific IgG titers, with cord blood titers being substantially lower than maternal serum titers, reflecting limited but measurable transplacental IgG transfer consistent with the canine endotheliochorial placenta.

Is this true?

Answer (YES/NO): YES